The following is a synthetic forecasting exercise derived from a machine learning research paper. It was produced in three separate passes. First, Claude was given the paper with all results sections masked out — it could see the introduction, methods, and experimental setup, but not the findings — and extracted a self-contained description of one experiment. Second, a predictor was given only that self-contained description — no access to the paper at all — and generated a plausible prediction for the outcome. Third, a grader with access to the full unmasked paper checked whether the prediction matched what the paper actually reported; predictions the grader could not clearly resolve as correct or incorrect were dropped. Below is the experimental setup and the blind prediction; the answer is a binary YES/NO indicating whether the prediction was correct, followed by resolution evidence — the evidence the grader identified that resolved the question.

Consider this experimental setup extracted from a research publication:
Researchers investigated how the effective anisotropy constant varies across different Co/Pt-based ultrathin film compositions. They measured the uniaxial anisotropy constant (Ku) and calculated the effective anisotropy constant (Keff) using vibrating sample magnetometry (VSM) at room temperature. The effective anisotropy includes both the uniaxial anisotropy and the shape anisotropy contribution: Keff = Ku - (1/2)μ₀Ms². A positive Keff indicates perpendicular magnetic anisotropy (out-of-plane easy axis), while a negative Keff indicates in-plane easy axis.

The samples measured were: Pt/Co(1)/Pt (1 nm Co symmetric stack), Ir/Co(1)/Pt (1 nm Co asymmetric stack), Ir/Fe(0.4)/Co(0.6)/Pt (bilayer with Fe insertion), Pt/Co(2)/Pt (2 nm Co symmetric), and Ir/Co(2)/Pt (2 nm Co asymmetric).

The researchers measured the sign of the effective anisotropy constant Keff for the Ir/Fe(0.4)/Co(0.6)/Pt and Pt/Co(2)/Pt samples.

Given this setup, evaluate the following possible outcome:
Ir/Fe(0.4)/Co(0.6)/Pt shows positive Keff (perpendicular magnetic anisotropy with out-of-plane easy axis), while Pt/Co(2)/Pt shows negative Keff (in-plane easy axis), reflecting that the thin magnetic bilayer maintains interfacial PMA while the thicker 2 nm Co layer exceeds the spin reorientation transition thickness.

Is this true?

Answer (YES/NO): NO